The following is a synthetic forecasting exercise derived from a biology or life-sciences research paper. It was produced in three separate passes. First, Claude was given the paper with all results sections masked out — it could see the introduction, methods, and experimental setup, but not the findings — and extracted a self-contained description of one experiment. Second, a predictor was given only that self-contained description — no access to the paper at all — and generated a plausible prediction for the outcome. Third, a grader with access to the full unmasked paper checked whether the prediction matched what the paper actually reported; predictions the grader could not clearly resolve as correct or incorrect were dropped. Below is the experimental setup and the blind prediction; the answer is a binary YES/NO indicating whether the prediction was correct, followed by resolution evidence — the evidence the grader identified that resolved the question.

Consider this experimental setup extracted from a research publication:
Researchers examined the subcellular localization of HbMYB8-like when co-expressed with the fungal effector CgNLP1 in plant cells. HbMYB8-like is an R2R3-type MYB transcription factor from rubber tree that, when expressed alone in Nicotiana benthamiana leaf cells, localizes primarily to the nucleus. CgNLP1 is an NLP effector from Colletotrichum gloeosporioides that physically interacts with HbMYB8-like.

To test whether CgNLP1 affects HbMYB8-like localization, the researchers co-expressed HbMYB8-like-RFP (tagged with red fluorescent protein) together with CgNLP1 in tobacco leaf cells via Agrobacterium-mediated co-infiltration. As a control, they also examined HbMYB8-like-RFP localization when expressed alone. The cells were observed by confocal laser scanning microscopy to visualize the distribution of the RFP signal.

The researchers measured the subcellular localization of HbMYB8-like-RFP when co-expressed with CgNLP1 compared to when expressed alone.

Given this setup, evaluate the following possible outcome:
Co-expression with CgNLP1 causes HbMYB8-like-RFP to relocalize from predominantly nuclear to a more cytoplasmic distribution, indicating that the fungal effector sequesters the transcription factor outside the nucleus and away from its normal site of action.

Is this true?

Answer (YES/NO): NO